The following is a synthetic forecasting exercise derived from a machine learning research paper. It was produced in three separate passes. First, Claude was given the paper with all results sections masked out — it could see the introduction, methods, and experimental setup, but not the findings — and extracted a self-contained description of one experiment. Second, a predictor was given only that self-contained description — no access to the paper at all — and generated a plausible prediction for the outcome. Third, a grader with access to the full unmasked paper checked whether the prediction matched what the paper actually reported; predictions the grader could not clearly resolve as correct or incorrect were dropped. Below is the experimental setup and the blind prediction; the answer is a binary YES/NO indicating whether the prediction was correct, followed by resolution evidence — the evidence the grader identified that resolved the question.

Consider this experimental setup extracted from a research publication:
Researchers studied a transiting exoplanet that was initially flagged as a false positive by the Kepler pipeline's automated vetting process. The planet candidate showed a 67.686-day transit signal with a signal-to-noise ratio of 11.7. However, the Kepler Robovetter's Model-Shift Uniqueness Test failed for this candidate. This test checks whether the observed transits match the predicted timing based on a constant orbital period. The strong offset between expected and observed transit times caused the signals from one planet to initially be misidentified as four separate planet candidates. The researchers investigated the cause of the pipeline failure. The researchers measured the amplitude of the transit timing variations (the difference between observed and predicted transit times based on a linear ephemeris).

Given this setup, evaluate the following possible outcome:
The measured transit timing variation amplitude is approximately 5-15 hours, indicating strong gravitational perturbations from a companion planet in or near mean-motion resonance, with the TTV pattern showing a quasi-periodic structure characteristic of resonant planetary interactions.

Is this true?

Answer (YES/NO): NO